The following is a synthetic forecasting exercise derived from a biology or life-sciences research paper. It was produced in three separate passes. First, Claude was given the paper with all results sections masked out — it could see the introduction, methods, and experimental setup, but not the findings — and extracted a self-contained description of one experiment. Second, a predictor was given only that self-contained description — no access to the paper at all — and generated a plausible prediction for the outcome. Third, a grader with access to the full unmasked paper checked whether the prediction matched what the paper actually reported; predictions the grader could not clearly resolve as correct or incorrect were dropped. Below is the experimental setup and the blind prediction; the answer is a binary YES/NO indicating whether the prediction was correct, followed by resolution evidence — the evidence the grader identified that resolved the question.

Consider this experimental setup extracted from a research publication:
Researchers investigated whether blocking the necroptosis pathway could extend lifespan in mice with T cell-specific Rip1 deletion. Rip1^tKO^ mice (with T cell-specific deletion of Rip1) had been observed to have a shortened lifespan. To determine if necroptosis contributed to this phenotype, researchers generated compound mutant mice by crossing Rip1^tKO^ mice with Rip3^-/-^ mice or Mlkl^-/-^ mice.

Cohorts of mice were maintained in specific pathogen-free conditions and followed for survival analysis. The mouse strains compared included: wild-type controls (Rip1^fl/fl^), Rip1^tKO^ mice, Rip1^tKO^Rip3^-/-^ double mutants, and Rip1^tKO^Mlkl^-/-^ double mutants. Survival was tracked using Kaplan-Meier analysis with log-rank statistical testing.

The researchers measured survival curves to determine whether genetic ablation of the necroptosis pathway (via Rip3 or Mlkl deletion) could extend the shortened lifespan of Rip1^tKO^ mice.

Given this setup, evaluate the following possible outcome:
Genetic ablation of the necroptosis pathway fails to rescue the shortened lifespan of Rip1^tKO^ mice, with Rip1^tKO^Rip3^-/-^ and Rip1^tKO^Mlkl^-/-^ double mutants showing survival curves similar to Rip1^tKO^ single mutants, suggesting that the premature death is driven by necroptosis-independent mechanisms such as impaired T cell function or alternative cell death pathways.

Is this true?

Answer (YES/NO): YES